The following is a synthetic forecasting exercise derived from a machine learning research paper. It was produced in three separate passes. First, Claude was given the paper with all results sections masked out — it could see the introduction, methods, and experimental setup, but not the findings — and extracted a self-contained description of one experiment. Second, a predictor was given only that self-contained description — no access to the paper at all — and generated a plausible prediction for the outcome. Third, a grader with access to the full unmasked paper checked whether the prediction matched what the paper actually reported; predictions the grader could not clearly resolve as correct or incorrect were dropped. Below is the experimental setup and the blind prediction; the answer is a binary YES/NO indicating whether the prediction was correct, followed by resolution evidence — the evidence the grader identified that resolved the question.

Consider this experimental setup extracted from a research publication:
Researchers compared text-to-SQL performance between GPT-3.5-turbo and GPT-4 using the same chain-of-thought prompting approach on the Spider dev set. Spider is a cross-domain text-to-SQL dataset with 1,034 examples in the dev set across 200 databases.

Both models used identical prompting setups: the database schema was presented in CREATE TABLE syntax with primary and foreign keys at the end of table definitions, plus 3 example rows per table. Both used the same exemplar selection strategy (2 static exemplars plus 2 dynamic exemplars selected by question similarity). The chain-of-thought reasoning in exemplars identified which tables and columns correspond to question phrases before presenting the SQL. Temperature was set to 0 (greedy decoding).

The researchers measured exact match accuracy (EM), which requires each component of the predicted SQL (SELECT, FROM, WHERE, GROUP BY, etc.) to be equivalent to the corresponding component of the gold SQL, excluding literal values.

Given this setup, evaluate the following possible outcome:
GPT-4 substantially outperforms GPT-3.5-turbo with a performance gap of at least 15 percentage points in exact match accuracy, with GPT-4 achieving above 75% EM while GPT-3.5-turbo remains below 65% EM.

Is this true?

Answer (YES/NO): NO